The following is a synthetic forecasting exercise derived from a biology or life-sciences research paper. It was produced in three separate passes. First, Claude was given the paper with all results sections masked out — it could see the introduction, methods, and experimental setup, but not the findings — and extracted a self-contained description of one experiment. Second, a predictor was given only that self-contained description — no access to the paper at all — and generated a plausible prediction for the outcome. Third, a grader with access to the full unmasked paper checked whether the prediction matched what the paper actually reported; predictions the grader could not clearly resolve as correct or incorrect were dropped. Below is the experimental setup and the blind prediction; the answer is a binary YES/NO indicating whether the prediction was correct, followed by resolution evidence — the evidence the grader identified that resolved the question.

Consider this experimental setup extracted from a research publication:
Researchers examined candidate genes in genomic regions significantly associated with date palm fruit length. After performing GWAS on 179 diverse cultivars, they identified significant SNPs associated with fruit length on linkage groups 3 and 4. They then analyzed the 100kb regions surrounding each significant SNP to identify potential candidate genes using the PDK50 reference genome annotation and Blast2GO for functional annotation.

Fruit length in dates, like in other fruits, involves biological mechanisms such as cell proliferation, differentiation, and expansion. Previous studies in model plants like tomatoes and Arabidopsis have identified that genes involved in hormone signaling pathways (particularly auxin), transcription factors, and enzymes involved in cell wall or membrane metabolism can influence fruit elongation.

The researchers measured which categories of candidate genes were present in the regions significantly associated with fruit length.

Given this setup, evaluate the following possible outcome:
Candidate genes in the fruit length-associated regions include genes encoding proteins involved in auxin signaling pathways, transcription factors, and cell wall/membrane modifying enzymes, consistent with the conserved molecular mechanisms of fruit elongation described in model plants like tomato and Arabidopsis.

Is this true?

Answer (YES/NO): YES